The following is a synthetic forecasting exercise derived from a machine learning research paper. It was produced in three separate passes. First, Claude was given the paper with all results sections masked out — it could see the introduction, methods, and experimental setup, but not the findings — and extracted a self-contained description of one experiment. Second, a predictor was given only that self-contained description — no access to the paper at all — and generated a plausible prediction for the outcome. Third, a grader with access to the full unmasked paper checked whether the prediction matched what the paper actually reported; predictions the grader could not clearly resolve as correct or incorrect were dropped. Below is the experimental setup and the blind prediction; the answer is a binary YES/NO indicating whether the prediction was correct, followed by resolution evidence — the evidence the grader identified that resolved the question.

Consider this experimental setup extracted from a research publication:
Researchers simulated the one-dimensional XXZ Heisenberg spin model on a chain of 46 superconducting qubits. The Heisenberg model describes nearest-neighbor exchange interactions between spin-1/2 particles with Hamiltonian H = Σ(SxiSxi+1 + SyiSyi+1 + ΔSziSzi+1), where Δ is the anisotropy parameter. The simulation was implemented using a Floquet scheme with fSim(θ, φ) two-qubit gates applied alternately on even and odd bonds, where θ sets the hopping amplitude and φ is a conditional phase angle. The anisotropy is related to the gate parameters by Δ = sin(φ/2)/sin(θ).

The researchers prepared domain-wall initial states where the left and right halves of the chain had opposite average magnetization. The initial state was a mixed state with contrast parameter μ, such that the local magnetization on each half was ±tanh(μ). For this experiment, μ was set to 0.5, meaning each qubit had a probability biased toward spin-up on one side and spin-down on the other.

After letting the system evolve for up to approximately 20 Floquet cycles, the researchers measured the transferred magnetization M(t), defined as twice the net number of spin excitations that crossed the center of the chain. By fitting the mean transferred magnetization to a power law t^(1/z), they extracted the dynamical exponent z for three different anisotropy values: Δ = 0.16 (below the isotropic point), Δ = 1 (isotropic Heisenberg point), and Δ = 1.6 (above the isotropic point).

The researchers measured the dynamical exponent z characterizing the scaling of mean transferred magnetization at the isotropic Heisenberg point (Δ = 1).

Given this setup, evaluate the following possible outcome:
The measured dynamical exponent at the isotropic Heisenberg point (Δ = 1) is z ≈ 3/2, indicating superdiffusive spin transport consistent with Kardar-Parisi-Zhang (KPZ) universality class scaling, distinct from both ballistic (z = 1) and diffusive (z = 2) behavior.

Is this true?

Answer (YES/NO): YES